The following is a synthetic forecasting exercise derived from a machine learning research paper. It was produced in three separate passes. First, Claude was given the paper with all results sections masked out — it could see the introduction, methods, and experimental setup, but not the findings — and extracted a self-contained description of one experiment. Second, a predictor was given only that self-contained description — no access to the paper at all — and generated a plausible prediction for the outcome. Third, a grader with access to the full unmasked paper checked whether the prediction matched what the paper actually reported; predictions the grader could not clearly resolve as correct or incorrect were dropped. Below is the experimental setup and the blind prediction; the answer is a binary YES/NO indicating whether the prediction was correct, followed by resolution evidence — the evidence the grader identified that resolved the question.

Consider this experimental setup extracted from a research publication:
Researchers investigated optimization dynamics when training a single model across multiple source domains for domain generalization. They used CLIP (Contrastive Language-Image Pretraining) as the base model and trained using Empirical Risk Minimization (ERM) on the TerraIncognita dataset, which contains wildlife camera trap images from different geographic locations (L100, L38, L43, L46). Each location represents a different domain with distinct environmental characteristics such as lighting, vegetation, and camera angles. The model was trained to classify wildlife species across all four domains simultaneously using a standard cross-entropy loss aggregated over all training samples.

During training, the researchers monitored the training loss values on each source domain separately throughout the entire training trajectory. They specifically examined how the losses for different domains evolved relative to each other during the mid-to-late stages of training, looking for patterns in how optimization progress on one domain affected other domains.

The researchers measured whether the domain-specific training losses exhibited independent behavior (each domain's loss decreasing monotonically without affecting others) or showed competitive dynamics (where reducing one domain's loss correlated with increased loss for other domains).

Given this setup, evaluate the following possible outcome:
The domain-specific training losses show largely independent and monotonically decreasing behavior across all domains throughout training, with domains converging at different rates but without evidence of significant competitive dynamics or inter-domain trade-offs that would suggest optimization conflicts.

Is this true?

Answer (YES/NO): NO